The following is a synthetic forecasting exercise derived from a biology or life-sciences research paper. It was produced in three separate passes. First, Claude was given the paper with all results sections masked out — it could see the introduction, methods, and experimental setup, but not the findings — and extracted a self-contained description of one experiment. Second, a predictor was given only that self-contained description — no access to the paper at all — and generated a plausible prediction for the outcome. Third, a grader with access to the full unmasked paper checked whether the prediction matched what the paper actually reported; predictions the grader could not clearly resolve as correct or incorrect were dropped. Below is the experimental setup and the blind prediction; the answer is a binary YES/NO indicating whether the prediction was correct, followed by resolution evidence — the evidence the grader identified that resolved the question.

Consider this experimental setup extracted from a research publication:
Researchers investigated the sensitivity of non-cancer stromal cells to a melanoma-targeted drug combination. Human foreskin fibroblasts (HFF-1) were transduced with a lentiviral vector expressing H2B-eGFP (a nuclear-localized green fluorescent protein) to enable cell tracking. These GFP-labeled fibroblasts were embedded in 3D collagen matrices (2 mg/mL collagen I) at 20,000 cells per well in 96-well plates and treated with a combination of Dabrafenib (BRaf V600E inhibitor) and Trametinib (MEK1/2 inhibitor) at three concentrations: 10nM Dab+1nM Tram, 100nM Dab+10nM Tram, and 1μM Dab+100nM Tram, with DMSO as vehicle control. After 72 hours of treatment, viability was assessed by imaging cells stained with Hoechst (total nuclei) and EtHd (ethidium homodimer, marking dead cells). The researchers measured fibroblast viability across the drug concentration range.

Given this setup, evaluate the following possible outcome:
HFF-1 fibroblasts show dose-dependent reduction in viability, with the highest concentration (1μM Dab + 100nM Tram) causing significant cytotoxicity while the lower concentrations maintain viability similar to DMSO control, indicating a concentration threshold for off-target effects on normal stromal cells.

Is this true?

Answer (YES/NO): YES